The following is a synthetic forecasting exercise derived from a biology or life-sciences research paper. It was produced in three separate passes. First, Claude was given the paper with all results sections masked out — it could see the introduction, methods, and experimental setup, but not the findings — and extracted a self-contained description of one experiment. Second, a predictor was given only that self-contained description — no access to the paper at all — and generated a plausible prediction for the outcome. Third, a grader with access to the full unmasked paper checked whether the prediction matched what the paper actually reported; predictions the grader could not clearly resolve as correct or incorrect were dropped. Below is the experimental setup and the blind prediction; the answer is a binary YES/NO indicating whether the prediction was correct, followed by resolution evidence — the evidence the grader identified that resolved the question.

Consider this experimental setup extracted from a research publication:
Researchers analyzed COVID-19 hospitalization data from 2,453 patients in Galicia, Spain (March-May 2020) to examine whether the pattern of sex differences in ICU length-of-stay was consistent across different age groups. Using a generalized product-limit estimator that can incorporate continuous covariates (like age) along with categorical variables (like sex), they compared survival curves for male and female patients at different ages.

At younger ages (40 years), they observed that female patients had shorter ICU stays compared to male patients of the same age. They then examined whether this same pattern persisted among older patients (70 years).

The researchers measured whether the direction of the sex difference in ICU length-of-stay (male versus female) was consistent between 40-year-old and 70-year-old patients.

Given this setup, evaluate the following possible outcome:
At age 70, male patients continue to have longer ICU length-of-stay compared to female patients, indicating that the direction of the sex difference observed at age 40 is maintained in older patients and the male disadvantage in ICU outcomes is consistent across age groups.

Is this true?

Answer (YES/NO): NO